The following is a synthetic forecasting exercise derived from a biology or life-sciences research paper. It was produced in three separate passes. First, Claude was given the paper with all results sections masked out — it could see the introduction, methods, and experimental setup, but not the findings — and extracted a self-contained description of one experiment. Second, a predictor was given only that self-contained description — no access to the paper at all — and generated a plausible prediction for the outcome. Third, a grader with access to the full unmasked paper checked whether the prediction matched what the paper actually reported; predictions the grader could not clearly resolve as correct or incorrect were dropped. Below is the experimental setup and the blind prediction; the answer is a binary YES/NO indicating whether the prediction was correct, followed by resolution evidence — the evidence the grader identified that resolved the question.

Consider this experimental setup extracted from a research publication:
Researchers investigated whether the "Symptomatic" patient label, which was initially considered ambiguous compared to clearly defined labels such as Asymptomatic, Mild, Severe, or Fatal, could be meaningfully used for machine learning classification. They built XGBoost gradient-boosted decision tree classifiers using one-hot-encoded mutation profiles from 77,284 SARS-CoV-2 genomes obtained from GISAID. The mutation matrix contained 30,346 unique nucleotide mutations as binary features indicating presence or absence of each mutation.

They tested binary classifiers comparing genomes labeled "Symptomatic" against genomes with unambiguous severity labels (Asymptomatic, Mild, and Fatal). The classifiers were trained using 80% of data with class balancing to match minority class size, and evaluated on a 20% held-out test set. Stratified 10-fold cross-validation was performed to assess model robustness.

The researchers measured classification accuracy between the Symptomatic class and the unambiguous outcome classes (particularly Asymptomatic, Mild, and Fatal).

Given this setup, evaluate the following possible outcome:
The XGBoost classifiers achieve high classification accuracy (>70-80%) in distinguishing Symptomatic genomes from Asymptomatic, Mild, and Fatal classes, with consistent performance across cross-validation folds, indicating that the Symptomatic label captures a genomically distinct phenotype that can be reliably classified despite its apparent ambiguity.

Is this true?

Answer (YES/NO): YES